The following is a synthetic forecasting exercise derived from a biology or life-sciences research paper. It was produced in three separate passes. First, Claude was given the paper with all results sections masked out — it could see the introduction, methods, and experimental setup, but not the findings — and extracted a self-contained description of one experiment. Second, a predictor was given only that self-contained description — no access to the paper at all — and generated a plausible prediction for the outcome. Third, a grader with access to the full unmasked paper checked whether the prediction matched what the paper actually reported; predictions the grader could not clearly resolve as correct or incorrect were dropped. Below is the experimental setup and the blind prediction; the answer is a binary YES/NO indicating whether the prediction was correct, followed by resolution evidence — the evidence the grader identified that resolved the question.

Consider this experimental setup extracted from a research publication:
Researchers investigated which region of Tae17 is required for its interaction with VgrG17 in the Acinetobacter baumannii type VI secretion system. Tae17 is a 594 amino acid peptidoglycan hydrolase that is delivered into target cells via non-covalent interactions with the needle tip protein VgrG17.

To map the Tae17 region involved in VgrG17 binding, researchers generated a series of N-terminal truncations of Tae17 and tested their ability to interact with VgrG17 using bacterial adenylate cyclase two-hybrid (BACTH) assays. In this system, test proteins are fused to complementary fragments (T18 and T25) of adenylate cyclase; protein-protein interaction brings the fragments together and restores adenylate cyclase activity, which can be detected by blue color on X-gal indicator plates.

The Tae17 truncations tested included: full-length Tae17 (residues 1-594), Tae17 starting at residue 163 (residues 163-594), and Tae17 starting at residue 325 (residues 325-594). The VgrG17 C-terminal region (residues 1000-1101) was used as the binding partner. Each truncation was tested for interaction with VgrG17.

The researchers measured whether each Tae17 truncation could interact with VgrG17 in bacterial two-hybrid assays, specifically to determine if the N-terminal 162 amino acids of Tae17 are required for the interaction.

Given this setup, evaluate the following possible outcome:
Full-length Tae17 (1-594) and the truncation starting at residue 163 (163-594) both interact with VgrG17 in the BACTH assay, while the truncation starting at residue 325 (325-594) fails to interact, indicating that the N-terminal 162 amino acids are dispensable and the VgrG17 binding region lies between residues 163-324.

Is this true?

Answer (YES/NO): NO